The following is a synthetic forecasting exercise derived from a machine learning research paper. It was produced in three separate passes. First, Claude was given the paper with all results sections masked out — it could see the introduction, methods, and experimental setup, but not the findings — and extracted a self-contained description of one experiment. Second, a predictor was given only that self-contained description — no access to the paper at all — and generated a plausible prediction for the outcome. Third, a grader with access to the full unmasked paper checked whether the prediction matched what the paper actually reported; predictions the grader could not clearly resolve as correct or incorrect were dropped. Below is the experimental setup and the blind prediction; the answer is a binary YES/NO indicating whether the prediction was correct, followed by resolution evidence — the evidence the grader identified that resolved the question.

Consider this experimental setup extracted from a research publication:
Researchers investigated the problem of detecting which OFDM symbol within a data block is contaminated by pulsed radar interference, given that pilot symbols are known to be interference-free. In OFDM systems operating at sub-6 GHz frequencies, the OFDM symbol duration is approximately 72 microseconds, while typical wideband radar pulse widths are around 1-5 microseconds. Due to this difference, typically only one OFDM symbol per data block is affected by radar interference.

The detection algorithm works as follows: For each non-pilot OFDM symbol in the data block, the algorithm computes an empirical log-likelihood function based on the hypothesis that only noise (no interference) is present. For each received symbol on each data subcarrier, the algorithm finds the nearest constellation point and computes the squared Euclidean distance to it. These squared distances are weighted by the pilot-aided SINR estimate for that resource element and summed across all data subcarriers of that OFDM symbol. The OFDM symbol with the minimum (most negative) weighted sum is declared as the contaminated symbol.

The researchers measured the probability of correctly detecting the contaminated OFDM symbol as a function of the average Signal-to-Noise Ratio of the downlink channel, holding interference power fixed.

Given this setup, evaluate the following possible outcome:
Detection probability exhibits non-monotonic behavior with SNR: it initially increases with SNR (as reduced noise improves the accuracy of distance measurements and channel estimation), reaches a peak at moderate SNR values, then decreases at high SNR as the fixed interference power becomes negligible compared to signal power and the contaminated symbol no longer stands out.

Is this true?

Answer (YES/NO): NO